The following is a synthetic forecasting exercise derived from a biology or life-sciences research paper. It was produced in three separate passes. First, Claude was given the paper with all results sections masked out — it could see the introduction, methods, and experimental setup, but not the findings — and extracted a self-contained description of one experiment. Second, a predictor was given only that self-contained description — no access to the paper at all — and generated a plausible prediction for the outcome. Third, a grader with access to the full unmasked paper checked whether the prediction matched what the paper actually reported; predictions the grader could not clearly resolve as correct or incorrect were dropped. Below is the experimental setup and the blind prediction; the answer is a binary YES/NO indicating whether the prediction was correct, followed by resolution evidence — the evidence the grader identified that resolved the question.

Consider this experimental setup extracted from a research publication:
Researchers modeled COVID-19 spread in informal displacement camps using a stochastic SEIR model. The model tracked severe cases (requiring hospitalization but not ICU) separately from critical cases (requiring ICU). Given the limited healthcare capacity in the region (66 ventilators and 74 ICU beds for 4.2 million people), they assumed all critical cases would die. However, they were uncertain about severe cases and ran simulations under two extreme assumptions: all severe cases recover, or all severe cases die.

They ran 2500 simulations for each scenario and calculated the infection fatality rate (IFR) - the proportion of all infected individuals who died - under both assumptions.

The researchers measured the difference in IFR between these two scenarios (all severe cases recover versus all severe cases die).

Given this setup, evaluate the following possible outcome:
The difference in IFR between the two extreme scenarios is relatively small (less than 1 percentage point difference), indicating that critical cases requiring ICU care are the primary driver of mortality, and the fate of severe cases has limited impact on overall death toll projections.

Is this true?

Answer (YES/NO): NO